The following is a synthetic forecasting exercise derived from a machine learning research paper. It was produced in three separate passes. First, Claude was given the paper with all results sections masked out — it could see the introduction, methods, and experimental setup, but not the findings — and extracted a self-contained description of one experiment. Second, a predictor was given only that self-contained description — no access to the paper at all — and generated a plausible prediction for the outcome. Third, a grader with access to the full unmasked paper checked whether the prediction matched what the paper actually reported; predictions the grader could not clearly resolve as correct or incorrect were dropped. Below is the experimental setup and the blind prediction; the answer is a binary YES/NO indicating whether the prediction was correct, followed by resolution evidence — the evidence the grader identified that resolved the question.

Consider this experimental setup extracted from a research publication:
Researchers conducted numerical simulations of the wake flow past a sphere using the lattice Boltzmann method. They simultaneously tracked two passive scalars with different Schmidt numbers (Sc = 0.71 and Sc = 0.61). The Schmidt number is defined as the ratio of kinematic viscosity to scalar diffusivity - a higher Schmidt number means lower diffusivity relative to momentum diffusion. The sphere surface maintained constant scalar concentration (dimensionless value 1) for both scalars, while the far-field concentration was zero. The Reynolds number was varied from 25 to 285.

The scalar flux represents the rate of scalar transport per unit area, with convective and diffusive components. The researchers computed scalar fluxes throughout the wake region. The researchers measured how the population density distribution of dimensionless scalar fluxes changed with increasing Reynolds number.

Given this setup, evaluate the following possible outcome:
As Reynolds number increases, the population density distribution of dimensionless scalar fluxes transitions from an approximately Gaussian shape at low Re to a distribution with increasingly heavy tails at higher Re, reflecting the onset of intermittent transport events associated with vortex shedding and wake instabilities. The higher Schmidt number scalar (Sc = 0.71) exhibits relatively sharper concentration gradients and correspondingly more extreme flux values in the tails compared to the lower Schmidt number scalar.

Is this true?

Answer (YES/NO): NO